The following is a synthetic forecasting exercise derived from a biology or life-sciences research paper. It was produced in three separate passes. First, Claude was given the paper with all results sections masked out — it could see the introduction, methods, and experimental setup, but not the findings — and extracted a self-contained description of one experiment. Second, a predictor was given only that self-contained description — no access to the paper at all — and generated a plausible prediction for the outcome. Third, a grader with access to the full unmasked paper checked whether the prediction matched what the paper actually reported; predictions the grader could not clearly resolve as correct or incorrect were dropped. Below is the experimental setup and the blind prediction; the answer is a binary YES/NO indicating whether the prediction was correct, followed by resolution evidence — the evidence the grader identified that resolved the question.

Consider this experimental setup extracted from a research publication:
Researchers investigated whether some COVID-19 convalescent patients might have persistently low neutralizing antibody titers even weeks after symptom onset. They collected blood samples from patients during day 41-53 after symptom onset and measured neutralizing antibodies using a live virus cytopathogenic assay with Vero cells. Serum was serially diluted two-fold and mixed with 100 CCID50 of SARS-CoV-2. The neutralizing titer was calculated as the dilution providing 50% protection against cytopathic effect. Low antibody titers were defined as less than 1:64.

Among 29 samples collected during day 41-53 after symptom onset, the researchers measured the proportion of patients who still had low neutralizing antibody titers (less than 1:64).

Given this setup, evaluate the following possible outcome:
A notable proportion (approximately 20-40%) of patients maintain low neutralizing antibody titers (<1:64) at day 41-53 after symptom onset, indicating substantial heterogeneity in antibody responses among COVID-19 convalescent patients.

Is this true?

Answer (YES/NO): NO